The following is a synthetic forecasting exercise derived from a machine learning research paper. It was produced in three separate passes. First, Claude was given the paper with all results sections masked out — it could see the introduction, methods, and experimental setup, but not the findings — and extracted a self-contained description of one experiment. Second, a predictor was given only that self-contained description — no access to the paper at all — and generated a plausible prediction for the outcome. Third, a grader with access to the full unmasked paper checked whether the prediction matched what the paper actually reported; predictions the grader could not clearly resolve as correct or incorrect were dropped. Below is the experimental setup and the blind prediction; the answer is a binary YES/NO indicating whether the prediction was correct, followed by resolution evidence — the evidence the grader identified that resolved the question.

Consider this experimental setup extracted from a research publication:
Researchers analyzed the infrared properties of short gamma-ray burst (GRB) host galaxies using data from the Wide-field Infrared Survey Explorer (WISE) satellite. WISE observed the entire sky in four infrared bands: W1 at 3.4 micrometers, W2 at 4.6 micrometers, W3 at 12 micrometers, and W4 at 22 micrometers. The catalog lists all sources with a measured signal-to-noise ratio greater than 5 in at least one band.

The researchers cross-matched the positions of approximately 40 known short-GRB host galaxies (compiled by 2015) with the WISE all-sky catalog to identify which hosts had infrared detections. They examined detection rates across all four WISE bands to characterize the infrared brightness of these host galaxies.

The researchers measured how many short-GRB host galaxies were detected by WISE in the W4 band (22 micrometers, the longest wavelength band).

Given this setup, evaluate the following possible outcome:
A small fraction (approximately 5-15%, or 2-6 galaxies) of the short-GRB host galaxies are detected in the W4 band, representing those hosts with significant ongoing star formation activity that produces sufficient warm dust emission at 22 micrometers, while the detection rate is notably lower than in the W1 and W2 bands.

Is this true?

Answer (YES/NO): NO